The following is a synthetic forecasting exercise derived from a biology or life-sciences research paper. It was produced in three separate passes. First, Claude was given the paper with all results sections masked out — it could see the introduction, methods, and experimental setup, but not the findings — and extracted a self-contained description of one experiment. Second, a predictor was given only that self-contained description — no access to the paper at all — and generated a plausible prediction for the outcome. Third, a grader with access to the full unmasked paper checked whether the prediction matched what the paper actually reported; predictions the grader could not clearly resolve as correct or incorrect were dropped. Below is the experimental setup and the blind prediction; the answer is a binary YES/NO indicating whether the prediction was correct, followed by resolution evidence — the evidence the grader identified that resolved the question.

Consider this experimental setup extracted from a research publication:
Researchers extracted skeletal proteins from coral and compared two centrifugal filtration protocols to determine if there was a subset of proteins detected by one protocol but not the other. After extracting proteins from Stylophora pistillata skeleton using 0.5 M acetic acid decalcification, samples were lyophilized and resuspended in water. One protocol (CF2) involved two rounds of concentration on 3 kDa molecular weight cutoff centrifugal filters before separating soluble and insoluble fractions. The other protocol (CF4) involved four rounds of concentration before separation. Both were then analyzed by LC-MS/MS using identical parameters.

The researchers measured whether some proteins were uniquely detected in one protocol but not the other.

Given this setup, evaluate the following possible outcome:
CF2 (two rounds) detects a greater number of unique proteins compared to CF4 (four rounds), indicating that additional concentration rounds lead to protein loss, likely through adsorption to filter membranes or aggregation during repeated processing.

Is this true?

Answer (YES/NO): NO